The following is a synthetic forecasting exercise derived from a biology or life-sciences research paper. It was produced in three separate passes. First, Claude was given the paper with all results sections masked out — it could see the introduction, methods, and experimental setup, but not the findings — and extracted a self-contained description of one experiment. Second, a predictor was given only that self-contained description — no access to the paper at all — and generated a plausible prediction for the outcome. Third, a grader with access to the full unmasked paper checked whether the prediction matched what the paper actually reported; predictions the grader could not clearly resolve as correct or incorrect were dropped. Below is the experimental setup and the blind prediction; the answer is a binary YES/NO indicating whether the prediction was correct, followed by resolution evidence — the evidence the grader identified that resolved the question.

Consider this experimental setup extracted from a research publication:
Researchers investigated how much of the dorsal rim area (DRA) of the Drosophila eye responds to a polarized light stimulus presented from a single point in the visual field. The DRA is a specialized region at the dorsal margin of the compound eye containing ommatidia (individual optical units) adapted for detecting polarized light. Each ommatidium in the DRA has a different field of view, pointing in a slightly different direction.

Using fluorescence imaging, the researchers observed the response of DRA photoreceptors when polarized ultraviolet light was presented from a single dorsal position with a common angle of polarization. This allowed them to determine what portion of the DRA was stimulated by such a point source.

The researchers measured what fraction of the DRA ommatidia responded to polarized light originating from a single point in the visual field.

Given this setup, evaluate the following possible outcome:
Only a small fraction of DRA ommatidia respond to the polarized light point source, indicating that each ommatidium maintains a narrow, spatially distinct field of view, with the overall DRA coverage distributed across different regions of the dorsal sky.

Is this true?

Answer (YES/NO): NO